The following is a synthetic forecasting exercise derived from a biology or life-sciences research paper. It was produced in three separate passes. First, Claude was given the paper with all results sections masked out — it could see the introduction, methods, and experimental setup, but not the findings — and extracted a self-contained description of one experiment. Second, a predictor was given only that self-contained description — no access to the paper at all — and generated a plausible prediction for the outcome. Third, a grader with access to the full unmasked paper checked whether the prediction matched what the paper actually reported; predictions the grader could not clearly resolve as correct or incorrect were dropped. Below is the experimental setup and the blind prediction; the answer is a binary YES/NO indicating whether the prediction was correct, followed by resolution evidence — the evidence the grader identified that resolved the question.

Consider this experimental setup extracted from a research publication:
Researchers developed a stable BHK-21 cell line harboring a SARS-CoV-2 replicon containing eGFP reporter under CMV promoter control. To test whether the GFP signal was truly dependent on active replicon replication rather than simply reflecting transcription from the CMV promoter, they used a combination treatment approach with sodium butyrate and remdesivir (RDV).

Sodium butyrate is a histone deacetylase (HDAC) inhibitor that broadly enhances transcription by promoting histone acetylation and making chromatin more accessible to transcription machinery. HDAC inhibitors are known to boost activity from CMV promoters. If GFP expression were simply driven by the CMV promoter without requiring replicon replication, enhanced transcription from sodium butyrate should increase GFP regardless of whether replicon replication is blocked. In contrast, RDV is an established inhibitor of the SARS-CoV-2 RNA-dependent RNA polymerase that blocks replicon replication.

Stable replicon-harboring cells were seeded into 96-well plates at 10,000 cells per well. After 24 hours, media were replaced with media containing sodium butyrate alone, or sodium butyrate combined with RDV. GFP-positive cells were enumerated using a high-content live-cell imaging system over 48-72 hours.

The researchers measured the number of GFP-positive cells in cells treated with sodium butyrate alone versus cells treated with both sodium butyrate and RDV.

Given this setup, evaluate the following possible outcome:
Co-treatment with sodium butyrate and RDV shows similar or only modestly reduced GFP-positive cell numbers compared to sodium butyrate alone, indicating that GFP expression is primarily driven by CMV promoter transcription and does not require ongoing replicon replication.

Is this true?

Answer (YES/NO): NO